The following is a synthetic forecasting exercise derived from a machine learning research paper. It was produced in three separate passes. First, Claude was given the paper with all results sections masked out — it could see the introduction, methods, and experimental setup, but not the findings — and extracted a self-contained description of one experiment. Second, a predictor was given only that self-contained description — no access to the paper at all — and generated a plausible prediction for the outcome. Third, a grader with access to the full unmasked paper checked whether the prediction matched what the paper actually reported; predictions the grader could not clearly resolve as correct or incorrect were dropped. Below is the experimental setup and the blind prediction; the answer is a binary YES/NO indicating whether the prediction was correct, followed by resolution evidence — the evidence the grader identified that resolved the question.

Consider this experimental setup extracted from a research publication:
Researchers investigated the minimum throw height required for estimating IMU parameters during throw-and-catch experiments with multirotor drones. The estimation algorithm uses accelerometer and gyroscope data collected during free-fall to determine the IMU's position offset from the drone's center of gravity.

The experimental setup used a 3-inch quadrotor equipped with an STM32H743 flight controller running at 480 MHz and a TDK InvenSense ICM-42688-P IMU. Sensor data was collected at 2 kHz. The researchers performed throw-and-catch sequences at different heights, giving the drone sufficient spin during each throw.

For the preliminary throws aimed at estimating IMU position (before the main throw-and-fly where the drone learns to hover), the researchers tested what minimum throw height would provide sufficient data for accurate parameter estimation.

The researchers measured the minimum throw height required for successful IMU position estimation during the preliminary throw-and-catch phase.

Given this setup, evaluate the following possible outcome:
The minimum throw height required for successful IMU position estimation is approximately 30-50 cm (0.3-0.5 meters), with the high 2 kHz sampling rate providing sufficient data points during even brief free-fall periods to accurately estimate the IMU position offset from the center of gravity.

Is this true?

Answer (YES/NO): NO